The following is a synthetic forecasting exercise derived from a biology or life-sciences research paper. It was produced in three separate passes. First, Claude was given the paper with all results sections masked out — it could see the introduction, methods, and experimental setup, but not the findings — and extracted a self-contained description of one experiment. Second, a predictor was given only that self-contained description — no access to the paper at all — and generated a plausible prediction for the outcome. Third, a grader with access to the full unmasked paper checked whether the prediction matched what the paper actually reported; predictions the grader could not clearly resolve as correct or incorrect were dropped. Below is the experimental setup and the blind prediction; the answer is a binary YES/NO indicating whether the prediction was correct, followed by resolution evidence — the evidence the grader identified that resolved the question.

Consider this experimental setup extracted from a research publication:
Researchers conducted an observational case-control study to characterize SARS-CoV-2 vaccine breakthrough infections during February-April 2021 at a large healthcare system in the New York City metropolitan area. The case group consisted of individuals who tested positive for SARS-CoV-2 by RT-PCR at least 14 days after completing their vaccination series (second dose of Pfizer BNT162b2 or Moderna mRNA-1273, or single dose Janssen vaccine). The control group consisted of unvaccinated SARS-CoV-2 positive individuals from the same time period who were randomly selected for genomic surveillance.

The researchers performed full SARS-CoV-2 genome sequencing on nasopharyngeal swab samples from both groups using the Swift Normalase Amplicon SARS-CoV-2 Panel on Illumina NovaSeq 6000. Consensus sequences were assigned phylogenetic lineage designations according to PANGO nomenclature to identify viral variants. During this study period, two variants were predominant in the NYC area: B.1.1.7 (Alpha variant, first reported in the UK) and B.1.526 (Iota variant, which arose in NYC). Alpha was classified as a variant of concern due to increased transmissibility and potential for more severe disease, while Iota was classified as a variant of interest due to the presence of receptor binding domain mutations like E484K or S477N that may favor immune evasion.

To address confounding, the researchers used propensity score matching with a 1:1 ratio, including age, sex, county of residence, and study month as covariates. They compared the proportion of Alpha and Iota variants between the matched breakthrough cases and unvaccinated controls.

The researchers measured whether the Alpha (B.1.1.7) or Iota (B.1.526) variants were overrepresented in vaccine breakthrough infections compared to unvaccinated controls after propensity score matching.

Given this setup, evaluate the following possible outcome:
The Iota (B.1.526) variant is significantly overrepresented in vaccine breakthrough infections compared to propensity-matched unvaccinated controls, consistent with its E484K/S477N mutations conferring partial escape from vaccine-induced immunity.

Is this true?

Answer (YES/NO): NO